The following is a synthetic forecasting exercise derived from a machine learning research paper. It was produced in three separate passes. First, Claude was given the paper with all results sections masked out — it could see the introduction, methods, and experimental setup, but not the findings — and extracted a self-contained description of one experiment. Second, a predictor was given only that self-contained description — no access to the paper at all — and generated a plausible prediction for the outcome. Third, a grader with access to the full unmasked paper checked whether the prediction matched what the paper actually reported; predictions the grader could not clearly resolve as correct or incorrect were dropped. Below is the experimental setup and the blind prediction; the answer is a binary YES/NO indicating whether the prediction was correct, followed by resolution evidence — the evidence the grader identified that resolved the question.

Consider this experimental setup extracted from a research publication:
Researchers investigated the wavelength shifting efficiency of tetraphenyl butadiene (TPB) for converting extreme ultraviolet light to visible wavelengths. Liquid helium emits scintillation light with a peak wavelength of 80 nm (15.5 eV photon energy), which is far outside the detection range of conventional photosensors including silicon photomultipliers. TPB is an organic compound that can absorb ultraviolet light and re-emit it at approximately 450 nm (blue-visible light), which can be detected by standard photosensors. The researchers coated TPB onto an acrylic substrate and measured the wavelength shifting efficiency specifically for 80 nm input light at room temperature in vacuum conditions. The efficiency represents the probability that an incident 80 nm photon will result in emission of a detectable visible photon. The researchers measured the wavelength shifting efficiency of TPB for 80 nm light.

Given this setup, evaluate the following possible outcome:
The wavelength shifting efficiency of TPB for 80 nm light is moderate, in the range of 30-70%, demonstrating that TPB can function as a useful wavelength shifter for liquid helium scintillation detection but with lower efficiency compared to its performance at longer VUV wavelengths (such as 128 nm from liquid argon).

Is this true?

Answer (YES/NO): YES